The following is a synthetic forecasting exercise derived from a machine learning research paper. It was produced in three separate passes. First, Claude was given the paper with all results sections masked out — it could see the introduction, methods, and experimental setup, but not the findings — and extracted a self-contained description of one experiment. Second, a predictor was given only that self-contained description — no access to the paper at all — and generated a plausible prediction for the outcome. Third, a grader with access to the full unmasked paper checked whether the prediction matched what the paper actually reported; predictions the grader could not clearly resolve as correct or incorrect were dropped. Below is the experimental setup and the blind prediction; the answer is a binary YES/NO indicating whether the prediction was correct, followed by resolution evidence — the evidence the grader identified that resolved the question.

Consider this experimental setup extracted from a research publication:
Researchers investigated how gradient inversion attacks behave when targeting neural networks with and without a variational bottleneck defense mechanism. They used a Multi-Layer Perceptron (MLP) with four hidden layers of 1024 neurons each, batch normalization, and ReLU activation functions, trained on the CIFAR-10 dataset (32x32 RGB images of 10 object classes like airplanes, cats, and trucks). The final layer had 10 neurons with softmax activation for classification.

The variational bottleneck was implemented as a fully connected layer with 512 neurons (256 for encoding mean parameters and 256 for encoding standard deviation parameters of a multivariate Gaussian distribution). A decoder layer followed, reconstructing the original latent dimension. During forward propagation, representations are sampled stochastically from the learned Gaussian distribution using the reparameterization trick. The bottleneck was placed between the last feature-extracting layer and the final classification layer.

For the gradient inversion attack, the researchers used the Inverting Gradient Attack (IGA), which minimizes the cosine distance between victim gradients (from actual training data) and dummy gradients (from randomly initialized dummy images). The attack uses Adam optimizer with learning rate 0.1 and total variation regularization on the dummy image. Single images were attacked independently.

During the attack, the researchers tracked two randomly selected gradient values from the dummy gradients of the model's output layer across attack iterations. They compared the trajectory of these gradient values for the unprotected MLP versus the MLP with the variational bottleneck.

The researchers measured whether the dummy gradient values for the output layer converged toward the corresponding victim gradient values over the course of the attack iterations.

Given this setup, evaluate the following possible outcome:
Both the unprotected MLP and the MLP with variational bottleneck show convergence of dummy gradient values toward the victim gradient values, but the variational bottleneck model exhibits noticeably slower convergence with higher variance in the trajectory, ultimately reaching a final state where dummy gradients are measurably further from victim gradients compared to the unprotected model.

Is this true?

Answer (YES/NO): NO